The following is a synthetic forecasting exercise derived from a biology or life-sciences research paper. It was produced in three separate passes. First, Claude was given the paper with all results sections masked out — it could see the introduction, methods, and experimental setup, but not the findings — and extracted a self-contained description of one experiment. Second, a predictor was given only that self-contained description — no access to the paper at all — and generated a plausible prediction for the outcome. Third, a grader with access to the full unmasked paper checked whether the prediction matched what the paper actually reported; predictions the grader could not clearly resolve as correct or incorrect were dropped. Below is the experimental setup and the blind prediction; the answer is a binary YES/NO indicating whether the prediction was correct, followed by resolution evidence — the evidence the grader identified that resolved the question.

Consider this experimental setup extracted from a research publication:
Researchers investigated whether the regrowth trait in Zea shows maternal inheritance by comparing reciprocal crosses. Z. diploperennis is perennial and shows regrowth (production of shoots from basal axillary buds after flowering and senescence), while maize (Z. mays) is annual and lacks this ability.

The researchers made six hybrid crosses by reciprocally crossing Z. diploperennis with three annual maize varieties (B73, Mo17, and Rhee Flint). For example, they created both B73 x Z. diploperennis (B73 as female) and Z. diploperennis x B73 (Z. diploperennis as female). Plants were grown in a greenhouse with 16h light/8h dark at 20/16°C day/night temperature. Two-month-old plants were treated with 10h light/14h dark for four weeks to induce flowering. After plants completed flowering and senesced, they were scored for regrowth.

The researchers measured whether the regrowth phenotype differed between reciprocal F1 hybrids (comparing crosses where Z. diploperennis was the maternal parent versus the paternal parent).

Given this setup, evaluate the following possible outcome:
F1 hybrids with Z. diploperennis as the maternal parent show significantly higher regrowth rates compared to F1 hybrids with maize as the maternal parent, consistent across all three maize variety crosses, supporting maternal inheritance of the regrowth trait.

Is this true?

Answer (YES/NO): NO